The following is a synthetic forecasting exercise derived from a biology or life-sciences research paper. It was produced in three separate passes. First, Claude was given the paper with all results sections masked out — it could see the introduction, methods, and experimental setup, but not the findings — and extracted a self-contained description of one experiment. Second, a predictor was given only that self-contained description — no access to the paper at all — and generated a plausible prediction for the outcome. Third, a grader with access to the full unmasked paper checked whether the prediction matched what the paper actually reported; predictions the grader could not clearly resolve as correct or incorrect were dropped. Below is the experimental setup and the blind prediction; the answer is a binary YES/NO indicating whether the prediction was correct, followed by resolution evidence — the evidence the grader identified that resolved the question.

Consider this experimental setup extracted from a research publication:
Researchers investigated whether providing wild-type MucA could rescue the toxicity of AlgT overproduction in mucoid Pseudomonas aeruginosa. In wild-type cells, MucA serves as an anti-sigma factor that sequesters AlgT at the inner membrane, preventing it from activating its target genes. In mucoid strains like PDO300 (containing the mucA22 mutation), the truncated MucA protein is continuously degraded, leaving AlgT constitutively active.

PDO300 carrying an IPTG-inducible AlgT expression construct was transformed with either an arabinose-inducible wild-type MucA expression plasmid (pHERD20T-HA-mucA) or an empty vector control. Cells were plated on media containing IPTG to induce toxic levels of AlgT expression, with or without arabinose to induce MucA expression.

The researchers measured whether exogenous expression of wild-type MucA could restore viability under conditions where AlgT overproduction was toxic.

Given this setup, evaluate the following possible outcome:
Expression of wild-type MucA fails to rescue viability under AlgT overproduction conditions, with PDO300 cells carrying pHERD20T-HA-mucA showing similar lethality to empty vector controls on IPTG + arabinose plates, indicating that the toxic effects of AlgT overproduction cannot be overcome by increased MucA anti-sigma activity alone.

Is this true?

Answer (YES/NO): NO